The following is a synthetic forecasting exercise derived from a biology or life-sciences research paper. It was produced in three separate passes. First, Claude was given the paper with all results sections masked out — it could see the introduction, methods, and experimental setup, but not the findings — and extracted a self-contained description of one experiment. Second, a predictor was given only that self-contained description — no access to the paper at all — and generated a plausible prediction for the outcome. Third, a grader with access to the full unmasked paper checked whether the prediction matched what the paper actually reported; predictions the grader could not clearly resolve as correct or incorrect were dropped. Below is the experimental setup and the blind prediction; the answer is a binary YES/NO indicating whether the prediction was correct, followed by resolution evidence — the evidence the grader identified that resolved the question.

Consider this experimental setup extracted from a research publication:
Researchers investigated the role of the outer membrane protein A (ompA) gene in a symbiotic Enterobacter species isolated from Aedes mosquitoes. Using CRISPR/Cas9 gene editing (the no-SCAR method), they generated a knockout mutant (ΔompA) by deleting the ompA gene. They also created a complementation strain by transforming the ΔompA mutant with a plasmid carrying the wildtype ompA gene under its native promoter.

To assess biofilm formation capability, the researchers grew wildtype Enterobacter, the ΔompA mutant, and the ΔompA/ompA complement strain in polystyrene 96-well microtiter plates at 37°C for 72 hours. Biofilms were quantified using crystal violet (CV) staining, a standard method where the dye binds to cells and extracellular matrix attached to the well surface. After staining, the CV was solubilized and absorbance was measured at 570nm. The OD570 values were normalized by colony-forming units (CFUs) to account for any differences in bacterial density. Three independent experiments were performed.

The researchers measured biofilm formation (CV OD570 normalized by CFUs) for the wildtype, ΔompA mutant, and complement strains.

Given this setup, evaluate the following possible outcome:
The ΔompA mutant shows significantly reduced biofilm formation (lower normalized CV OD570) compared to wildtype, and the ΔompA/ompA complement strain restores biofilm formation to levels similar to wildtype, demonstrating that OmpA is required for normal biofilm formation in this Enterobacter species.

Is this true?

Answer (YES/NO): YES